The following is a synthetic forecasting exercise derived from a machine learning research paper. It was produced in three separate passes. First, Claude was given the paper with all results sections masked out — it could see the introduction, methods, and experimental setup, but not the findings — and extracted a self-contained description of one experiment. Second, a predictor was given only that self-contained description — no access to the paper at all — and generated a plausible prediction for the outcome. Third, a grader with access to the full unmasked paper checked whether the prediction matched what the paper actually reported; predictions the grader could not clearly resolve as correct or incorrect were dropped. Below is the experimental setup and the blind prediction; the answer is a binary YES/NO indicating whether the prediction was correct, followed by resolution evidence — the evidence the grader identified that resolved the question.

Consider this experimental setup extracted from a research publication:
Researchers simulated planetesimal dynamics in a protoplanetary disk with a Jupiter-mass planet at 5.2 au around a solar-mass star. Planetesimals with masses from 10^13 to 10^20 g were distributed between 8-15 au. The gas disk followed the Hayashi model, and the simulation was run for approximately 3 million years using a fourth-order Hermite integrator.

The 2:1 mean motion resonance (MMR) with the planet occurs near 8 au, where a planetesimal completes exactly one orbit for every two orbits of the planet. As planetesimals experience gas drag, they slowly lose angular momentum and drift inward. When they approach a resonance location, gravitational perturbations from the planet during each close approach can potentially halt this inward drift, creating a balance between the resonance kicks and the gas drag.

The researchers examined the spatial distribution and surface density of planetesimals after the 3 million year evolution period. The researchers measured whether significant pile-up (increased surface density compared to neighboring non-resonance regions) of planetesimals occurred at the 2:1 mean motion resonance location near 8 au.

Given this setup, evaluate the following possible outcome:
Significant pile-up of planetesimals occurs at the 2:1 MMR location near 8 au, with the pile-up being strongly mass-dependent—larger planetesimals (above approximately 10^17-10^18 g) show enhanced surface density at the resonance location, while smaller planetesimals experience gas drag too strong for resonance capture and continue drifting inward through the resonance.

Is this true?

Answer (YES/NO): NO